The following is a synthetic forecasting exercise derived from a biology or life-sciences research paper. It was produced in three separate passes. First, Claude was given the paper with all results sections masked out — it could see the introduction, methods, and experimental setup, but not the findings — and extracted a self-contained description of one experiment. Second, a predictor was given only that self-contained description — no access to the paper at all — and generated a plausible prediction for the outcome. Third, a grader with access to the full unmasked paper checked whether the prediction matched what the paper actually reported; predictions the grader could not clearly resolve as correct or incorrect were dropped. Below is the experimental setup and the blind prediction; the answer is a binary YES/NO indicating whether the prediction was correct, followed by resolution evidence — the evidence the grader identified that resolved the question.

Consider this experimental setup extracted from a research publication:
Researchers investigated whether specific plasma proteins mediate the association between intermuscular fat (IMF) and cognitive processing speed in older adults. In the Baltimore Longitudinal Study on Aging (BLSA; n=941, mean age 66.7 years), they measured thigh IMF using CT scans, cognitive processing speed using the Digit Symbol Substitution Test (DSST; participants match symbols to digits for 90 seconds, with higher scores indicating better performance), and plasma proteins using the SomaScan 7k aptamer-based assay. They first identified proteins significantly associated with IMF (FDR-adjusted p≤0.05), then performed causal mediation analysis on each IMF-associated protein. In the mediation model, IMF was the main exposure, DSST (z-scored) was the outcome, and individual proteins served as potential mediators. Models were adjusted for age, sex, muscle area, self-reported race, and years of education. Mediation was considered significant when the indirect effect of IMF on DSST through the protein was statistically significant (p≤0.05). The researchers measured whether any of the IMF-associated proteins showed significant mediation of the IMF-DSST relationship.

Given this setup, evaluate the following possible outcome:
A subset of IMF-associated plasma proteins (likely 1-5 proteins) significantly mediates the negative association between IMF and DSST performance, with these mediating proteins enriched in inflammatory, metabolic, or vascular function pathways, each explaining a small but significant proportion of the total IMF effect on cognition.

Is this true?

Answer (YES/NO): NO